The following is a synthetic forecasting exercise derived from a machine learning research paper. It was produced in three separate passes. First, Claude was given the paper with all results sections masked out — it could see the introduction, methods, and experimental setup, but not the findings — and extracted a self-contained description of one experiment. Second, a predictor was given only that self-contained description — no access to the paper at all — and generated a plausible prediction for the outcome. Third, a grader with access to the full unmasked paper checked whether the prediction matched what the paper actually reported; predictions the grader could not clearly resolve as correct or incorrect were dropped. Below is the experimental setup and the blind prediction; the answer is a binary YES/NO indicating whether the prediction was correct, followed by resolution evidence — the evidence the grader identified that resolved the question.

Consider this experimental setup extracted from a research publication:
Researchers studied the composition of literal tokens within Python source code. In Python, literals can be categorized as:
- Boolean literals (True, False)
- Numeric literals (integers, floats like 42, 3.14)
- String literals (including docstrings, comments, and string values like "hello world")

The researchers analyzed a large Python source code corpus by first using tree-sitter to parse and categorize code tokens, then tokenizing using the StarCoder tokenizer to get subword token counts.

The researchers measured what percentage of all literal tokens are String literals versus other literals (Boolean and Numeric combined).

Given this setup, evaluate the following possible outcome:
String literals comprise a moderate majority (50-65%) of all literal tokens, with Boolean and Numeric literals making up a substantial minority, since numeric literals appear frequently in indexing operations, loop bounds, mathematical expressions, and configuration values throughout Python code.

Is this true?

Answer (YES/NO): NO